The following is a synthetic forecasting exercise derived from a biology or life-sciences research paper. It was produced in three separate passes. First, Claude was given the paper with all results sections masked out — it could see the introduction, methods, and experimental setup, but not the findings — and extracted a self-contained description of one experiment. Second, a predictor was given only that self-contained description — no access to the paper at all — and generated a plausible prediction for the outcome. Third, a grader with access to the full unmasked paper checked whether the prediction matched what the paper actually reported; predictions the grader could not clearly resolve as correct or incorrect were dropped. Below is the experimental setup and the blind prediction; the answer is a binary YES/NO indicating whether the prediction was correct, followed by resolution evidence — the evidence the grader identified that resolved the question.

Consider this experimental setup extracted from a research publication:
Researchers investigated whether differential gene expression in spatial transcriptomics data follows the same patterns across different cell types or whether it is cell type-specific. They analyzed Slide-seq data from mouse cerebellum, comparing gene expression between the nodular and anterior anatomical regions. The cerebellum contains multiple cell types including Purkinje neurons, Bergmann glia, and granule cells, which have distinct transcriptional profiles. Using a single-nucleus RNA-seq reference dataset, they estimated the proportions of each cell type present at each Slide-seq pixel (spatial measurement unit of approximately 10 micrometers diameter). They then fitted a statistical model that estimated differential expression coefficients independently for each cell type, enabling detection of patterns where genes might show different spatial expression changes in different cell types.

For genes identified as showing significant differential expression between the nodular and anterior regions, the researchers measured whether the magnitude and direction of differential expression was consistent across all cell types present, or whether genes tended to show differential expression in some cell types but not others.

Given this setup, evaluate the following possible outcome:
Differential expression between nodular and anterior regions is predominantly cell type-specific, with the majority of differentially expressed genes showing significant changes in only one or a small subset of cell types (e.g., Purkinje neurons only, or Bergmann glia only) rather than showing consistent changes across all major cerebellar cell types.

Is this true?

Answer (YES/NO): YES